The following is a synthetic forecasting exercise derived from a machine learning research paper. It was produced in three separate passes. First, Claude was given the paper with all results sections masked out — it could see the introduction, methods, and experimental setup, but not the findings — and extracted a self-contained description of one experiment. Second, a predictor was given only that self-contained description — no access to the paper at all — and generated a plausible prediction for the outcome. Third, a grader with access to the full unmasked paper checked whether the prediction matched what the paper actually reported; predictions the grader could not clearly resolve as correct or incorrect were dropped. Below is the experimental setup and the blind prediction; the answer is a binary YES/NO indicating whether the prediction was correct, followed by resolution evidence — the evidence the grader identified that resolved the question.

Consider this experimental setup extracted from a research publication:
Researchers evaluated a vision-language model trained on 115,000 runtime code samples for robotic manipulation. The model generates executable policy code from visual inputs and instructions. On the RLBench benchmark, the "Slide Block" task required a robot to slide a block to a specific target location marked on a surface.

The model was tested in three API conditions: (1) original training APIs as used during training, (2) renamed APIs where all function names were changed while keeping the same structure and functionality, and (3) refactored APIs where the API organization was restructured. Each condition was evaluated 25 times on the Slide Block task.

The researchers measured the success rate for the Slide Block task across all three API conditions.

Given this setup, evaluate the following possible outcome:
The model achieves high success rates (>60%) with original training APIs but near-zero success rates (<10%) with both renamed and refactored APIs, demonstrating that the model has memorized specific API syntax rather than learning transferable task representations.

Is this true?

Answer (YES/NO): NO